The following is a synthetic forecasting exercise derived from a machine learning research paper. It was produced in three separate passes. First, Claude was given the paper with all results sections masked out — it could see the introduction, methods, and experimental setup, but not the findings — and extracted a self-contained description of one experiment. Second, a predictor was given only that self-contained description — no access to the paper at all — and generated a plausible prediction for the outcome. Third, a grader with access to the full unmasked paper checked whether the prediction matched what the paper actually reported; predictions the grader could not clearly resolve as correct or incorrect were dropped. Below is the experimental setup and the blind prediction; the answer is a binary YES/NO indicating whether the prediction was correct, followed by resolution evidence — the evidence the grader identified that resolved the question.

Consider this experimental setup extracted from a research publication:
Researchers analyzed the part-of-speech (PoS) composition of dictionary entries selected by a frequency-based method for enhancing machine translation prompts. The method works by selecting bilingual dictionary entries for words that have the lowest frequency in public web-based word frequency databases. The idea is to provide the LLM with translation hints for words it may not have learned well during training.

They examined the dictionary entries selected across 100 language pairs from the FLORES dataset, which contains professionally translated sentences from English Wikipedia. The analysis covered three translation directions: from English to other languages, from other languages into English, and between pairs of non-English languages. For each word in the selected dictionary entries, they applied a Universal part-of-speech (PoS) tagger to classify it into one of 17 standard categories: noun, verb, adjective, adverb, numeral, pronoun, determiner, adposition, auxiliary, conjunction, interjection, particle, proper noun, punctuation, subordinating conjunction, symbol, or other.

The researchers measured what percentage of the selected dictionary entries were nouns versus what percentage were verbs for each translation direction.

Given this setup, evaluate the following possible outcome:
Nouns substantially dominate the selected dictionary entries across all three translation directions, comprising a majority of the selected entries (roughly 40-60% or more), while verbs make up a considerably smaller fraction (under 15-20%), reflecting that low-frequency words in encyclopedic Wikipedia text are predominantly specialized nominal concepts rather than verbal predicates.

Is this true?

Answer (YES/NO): NO